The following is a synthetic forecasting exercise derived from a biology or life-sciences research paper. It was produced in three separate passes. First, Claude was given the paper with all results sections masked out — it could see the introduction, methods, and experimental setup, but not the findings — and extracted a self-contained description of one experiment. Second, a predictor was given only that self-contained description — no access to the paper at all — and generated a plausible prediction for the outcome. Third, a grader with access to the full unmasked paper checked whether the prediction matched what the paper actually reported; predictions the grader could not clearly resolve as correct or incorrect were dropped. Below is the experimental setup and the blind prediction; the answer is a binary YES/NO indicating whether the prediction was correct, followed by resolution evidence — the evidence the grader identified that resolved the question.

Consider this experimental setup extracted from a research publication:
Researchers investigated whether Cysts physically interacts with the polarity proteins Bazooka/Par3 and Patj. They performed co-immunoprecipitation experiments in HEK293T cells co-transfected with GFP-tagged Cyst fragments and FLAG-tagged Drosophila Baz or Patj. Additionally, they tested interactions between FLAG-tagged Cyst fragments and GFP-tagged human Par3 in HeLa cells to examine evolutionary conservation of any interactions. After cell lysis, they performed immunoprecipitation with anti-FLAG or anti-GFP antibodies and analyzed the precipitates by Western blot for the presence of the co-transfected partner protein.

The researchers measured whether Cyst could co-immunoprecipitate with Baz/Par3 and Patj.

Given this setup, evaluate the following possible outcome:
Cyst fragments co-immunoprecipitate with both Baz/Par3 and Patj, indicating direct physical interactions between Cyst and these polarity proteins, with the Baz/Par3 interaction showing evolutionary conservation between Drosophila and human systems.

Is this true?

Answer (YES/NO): YES